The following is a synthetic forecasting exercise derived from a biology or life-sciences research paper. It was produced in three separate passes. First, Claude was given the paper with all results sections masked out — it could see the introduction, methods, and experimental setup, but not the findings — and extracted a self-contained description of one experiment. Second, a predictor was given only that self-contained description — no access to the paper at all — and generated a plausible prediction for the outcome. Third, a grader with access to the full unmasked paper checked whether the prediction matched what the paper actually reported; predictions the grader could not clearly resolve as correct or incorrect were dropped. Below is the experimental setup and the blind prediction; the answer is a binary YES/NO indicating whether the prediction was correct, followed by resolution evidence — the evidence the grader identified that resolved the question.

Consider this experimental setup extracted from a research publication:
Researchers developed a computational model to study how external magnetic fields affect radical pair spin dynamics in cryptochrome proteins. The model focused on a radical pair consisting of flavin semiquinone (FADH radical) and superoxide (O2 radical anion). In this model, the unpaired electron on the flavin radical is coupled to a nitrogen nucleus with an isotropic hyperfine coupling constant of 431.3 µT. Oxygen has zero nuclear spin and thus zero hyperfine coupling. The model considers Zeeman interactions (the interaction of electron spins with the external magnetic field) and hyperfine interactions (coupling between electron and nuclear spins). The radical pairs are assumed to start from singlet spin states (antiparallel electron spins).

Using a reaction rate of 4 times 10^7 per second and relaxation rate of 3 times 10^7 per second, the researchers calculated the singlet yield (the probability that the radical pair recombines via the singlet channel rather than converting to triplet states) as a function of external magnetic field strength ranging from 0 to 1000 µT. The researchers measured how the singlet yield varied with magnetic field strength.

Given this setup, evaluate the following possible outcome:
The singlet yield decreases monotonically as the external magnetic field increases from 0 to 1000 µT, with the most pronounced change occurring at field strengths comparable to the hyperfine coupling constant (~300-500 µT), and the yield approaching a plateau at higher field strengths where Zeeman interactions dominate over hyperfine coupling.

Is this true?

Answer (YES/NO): NO